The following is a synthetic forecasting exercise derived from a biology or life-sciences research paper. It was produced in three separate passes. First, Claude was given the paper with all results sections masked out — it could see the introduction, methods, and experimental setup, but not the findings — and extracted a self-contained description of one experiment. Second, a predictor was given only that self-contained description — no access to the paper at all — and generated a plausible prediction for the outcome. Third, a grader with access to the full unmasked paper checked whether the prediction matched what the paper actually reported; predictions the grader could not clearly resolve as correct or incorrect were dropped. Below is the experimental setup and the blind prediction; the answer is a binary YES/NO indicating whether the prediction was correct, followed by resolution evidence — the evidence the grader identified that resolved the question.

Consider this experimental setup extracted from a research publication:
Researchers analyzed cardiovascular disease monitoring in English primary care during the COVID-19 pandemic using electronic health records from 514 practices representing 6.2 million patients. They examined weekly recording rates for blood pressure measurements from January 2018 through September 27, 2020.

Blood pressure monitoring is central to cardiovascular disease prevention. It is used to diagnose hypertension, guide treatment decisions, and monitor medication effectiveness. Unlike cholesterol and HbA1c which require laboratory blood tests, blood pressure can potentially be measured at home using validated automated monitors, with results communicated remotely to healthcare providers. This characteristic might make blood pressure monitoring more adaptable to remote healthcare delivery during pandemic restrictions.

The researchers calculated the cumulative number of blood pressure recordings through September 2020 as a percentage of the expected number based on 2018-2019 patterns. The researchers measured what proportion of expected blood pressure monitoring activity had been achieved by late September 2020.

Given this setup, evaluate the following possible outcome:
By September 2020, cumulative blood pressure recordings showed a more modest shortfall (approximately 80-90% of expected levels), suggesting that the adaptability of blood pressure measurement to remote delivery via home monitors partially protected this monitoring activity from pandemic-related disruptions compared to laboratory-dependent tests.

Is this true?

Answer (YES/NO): NO